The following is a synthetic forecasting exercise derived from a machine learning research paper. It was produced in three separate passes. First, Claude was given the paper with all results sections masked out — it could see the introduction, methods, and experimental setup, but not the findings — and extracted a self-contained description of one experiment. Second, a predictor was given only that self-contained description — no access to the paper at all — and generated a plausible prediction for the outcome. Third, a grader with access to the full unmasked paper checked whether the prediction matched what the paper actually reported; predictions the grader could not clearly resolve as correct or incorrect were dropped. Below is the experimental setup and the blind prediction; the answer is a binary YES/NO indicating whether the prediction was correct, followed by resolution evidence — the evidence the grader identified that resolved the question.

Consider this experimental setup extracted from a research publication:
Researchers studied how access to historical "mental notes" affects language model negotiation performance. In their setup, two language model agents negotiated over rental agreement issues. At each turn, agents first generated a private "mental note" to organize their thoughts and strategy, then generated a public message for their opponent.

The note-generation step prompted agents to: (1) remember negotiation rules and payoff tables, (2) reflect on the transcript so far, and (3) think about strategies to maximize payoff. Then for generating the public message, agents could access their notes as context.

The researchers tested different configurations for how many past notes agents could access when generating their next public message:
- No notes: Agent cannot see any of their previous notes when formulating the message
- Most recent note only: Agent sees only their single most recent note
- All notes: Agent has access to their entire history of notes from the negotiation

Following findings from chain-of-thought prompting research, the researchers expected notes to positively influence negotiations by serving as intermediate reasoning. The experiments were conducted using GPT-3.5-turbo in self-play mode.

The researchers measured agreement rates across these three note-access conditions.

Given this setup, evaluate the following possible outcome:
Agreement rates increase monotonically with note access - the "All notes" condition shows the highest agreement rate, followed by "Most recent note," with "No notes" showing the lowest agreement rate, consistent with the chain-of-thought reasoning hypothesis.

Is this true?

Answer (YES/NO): NO